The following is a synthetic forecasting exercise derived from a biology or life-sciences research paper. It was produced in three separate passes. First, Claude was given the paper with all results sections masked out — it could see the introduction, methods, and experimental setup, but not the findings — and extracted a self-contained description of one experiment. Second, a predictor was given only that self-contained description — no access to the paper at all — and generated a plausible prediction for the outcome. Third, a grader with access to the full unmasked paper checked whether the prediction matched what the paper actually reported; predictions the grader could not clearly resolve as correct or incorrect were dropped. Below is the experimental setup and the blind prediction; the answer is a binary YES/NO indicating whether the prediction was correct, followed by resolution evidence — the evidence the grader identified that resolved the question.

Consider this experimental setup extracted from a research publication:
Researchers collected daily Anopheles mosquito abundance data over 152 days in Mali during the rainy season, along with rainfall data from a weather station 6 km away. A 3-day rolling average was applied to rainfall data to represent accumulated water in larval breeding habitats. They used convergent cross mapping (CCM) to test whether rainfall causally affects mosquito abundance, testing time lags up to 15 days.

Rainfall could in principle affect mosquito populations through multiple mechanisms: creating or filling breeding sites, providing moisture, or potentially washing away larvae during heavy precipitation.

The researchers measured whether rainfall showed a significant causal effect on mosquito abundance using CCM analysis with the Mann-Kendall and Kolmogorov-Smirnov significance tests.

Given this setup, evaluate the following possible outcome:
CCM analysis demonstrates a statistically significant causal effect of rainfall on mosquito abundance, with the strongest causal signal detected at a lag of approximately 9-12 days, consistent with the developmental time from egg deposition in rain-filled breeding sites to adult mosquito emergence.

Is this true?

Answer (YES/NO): NO